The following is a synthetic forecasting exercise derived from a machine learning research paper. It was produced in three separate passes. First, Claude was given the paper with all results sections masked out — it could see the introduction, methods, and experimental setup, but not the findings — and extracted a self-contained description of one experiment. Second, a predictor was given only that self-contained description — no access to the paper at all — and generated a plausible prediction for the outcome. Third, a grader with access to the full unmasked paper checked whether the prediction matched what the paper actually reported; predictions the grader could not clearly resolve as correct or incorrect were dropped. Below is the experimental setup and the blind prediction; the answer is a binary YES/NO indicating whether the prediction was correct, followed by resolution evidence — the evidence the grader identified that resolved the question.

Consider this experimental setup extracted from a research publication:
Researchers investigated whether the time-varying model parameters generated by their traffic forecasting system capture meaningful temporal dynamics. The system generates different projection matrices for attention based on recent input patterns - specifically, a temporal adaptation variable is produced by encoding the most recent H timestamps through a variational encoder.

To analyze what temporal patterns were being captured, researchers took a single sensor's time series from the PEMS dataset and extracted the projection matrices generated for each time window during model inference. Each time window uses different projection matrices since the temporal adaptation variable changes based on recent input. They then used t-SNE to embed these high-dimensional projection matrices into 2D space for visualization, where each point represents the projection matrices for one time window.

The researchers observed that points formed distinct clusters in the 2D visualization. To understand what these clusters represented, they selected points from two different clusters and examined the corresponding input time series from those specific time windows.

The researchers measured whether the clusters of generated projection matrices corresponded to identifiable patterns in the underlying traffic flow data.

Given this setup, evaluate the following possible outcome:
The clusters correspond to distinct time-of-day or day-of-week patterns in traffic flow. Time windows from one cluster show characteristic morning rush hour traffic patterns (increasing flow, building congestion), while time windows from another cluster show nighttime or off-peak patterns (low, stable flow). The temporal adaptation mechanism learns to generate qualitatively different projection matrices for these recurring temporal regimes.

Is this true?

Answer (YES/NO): NO